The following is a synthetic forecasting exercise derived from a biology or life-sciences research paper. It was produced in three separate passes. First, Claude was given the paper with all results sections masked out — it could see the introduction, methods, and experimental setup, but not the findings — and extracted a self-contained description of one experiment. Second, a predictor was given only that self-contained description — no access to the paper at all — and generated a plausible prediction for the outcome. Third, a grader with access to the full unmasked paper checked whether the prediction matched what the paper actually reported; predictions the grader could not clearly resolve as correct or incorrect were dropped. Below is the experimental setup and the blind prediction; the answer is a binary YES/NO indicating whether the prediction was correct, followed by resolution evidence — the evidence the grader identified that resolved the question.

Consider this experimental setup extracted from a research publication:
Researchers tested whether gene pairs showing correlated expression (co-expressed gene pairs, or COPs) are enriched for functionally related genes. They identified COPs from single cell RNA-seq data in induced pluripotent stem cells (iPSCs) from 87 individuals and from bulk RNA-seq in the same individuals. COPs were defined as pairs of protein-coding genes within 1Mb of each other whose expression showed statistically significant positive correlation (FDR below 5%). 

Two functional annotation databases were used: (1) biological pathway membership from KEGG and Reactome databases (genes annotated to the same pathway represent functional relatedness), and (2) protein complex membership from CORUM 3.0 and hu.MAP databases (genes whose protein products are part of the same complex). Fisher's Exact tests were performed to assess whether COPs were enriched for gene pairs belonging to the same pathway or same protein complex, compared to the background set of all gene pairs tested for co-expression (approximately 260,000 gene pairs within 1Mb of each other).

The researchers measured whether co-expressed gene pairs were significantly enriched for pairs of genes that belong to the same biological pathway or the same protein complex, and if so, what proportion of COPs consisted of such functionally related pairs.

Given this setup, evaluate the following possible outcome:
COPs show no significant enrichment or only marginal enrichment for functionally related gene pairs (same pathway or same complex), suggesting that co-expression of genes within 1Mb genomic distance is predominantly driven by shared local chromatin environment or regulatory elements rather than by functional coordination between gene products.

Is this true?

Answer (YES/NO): NO